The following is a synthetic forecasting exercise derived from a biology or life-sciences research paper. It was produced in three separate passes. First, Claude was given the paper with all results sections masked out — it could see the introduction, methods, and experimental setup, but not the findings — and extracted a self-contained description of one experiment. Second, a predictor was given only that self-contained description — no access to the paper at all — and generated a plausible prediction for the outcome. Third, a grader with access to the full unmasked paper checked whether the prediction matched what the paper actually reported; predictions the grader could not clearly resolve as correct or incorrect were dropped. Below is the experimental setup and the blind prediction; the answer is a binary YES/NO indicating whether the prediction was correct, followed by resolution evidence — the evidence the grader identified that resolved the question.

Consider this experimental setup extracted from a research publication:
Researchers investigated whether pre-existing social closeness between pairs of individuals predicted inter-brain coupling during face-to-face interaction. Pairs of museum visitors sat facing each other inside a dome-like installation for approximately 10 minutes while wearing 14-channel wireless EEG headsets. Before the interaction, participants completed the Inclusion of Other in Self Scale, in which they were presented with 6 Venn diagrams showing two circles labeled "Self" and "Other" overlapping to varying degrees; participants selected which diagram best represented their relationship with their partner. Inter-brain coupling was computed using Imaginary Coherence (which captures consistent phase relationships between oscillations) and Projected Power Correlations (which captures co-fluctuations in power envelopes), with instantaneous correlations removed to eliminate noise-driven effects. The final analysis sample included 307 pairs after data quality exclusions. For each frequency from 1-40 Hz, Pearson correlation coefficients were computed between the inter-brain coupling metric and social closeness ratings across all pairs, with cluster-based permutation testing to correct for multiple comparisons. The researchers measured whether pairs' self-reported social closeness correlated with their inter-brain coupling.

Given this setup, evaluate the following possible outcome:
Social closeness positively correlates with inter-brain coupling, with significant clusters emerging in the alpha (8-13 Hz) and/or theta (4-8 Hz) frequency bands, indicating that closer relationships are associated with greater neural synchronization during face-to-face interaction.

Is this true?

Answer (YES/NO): NO